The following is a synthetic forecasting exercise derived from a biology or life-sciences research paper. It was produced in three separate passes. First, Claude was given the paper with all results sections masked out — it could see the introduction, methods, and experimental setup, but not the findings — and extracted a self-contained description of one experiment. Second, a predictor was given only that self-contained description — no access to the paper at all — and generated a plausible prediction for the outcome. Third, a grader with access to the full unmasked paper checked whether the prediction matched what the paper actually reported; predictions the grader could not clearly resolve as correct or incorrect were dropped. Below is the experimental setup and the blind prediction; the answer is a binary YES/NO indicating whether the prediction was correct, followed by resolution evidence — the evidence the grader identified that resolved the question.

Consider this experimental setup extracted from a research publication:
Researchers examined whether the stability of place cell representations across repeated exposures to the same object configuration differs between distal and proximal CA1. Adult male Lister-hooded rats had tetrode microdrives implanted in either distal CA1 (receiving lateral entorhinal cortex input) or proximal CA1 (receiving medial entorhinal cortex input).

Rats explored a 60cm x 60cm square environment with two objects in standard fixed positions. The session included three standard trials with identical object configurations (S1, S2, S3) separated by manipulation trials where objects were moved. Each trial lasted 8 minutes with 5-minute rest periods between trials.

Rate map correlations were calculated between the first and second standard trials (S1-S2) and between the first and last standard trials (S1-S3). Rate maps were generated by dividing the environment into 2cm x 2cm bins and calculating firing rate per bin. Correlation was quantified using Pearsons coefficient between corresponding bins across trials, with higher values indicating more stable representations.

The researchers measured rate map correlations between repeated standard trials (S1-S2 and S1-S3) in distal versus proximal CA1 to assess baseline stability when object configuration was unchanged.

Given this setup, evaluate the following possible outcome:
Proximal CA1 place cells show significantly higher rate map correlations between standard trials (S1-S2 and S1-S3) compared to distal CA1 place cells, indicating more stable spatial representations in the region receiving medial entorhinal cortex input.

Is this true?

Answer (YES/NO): NO